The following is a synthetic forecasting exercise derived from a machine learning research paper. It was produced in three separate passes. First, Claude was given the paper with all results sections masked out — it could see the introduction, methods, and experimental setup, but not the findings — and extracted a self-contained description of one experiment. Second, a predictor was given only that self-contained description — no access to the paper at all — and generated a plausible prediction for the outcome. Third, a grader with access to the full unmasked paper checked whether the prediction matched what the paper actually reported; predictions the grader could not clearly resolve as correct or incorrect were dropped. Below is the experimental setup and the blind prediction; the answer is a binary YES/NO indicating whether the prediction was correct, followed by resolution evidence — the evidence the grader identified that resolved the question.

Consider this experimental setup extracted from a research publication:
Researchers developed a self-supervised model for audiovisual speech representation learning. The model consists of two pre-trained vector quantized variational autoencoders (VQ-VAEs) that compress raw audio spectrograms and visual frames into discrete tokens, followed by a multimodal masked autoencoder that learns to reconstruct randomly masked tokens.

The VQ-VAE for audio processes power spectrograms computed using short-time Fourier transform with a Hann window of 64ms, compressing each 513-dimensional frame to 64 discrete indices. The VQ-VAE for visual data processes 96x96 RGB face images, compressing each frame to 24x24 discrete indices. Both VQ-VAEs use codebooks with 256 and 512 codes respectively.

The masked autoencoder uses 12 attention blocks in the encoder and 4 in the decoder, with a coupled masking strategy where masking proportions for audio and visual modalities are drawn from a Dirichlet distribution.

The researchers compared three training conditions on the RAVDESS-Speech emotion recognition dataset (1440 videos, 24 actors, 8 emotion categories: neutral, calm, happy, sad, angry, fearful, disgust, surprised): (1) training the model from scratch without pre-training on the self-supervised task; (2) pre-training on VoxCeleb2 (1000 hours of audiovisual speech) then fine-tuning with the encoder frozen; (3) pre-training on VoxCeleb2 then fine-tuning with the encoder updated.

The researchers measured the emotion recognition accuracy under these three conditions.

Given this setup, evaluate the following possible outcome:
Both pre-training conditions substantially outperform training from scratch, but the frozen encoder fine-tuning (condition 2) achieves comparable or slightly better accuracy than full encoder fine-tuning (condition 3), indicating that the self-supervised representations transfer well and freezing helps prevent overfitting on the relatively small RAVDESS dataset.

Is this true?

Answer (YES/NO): NO